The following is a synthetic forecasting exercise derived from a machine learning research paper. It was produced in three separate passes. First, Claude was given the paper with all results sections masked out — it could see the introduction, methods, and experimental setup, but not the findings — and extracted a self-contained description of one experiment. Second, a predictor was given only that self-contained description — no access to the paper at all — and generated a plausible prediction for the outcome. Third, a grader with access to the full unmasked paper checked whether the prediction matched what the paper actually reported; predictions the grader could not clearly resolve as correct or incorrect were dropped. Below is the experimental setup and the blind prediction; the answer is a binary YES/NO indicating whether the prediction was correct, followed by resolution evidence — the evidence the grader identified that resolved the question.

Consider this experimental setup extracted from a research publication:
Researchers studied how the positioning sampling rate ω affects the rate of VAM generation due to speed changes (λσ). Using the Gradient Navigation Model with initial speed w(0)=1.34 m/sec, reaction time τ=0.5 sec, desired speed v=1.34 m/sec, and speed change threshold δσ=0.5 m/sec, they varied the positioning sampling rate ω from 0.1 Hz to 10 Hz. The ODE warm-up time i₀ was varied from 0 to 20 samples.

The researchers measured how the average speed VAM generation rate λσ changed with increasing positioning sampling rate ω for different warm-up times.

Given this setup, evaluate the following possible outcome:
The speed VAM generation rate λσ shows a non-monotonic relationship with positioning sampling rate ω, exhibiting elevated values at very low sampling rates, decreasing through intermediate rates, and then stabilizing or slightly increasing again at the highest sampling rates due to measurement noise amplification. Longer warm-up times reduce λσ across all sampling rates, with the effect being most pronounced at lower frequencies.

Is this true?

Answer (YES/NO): NO